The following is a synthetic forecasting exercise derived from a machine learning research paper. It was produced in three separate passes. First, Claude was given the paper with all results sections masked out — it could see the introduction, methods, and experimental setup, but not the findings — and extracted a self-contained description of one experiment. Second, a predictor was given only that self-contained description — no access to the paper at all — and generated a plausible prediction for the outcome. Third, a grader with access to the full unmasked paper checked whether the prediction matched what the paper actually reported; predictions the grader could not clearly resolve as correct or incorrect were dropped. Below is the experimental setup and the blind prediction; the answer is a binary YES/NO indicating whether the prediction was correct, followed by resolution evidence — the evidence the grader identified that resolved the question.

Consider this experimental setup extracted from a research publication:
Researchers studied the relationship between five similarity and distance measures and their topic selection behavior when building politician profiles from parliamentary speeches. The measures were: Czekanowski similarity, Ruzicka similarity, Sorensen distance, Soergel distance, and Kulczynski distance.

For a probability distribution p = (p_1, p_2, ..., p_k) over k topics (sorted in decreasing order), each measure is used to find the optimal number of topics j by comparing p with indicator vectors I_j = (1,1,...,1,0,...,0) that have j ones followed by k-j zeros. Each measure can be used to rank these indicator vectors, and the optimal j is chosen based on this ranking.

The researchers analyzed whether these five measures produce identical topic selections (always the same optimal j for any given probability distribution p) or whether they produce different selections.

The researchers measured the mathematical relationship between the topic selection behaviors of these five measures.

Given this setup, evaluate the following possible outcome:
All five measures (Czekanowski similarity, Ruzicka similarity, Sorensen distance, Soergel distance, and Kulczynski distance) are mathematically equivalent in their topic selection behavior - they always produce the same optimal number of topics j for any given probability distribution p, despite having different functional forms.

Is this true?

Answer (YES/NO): YES